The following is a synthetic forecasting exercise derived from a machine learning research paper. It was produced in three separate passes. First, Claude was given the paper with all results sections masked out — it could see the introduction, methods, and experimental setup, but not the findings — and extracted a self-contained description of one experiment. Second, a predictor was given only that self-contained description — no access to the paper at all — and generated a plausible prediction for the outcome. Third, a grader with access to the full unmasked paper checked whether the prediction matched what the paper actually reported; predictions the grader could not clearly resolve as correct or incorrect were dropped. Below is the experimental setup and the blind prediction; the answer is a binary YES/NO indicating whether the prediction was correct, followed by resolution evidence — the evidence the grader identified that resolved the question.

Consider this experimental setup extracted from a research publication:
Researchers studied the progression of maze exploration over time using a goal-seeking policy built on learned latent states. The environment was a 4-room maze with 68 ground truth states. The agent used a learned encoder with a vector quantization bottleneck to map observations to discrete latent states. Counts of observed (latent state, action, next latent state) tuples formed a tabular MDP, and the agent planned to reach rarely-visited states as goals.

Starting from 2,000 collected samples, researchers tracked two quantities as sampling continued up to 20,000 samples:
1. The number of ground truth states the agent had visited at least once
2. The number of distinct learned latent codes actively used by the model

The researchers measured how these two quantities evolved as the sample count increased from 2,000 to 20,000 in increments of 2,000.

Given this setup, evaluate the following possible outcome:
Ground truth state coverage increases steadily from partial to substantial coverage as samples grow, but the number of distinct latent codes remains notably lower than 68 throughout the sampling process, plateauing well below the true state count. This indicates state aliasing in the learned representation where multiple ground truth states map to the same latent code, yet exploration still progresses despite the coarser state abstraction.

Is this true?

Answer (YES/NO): NO